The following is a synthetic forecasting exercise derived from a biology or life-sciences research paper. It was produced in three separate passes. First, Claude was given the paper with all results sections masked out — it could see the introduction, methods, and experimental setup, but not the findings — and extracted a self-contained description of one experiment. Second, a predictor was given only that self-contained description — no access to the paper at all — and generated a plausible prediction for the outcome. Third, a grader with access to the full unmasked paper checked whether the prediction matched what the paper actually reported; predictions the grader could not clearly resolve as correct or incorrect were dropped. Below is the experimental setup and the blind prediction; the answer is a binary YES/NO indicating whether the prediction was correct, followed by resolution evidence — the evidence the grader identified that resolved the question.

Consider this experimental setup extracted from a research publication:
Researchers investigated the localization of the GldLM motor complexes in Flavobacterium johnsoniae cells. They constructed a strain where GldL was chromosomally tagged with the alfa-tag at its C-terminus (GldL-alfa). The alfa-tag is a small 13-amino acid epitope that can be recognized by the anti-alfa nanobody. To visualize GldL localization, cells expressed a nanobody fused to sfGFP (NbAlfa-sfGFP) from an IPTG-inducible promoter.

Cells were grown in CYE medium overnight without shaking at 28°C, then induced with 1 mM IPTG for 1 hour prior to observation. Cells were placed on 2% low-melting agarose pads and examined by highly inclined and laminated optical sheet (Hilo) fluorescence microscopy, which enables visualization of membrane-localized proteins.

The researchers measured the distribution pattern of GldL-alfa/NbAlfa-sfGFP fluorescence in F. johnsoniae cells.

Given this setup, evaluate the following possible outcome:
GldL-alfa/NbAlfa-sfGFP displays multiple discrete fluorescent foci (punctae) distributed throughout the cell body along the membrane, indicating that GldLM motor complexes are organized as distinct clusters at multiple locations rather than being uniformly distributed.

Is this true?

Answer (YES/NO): YES